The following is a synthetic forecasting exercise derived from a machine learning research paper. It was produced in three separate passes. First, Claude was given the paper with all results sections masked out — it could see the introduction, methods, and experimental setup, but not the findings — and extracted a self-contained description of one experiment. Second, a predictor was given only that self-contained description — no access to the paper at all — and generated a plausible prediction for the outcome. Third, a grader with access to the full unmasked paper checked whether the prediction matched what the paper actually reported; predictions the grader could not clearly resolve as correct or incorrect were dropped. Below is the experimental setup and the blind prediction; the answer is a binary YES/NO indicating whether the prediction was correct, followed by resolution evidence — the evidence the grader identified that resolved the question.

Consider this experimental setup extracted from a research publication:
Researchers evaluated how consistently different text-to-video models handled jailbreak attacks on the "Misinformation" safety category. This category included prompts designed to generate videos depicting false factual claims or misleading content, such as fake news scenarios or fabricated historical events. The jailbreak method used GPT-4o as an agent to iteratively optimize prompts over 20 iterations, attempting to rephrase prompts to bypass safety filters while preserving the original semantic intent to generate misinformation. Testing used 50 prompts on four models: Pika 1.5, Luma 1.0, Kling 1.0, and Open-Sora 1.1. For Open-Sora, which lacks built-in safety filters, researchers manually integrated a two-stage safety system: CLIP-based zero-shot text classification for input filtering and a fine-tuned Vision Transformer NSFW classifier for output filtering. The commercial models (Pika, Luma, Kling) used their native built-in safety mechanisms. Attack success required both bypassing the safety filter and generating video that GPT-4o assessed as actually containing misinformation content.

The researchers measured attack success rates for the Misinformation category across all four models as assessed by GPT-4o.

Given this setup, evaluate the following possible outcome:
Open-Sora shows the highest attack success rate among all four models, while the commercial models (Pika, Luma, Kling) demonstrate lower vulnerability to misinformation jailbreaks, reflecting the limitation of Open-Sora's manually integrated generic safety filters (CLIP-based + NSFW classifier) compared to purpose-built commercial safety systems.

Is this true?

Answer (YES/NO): NO